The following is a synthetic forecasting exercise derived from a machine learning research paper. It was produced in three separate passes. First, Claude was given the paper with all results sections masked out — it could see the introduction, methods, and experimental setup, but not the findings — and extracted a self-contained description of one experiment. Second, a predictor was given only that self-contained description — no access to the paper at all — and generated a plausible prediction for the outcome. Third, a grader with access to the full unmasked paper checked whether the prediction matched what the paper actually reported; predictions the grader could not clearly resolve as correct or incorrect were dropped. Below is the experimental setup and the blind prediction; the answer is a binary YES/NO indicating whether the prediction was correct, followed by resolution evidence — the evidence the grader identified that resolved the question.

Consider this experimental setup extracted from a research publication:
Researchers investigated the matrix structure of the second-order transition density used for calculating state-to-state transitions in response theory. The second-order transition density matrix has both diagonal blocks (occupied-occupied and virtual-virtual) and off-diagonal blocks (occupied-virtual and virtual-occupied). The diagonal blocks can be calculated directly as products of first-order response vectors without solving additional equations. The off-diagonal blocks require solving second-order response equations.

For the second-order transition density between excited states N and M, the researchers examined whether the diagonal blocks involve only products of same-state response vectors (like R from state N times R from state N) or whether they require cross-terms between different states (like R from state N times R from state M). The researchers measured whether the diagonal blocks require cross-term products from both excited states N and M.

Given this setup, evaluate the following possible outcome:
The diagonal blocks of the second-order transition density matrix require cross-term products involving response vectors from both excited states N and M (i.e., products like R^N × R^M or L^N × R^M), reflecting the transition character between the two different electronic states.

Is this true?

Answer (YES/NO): YES